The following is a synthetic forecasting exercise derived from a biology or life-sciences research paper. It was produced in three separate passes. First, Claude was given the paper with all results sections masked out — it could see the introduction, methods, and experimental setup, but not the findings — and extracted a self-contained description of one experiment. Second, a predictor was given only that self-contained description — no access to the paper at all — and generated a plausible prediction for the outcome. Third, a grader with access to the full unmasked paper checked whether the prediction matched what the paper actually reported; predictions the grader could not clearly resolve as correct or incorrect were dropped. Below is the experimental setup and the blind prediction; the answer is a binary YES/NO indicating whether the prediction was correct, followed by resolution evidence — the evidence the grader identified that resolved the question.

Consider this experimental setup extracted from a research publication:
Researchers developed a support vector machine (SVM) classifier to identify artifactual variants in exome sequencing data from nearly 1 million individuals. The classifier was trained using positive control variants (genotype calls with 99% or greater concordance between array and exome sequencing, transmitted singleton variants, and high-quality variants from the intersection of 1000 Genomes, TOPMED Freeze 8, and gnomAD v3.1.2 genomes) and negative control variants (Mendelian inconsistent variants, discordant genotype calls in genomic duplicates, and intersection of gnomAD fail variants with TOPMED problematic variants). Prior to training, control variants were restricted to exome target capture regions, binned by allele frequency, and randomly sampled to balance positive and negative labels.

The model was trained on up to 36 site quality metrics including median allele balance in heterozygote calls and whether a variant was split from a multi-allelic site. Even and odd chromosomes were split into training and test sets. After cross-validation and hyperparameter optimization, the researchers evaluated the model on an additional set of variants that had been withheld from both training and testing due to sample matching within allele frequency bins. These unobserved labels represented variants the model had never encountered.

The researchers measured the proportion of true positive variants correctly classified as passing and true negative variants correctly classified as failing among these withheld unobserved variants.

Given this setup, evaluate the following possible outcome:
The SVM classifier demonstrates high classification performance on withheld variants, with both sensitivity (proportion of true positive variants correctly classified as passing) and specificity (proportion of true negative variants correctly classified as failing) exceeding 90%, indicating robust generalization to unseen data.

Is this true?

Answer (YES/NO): YES